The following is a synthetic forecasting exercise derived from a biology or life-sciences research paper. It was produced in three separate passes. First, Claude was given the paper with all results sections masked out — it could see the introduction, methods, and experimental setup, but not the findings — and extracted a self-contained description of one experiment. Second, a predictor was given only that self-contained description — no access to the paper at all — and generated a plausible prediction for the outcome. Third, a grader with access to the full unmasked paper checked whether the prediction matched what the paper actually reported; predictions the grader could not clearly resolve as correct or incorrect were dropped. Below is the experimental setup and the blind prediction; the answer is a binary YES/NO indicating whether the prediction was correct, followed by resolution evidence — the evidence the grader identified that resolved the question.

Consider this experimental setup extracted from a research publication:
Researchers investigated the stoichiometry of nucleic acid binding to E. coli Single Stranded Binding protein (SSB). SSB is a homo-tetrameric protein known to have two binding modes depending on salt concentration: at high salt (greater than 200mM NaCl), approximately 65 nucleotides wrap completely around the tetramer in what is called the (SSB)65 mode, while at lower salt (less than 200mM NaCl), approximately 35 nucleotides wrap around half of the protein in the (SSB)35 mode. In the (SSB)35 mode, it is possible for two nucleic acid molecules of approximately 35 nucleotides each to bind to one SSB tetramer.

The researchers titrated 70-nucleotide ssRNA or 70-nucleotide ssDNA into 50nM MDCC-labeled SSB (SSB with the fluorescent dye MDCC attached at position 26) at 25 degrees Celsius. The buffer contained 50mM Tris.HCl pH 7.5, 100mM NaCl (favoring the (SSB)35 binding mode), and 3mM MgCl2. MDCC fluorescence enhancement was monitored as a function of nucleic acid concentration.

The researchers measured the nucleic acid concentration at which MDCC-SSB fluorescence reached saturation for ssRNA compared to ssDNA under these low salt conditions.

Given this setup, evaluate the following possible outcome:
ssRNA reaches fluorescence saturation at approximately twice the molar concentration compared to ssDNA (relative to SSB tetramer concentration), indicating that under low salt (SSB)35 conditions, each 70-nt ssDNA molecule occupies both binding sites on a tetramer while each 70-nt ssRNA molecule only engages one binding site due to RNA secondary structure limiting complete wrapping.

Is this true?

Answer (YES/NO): NO